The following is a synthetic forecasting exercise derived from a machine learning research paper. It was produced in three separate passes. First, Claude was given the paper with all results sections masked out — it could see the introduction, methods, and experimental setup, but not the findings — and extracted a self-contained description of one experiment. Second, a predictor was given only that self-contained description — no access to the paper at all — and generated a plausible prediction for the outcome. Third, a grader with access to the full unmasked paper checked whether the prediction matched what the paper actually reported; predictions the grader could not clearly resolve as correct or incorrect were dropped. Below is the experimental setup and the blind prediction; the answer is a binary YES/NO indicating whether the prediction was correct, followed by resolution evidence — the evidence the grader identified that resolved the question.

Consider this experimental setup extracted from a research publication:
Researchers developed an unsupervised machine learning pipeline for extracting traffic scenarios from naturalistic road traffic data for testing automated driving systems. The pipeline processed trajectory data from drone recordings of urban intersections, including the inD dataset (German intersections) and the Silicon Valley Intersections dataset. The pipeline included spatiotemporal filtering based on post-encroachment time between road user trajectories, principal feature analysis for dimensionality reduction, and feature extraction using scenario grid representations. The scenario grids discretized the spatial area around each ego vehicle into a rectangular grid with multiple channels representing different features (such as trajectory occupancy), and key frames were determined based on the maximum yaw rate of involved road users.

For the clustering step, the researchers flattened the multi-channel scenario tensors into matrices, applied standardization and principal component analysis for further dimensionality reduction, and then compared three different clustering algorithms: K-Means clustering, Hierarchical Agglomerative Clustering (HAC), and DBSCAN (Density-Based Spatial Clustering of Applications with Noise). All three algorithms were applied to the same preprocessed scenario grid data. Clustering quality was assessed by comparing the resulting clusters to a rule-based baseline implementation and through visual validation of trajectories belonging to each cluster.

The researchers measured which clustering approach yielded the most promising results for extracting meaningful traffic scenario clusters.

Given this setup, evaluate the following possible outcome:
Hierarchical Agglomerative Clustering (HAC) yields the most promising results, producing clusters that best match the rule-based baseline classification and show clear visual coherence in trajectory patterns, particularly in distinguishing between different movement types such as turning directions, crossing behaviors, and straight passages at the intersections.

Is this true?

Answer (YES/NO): YES